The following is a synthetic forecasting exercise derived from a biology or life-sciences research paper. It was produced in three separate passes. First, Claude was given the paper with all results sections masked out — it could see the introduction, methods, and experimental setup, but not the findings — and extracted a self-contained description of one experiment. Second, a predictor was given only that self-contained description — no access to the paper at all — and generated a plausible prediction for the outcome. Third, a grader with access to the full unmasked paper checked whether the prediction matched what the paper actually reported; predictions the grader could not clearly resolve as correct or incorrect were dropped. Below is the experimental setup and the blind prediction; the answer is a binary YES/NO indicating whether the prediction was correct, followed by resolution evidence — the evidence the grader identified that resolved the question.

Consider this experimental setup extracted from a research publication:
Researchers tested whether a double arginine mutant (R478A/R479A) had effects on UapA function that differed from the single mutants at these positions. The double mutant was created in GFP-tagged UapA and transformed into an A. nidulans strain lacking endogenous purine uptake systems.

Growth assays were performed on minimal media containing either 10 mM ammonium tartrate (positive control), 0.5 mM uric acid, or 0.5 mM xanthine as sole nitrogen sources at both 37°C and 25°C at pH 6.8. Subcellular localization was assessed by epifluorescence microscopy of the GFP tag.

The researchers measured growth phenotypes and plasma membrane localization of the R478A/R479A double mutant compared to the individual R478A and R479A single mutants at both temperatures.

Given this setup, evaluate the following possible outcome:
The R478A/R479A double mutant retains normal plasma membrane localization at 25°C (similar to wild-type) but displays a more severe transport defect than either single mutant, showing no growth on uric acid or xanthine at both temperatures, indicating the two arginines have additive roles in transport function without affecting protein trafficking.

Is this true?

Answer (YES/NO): NO